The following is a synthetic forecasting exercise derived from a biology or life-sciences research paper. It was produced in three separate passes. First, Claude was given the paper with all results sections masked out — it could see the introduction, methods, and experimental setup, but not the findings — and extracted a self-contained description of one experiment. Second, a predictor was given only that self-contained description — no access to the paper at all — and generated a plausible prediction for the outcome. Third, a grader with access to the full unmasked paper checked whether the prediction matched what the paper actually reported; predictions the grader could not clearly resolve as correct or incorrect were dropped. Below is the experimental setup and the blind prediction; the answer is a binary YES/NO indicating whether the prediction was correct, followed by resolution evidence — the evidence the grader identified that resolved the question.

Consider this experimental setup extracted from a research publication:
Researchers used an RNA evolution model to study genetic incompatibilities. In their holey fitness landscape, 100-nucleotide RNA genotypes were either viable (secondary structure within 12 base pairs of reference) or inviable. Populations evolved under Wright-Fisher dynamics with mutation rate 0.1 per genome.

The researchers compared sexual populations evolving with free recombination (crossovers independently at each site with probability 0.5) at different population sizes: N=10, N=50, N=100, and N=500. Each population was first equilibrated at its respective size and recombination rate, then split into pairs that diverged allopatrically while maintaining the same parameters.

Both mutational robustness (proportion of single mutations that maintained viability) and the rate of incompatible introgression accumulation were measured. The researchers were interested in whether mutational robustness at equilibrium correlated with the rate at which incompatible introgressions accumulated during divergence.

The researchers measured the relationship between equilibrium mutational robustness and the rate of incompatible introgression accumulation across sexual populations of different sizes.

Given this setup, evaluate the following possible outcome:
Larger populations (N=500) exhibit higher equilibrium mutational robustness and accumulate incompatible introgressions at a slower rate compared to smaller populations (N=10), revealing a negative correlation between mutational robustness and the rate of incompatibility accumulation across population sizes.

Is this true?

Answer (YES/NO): YES